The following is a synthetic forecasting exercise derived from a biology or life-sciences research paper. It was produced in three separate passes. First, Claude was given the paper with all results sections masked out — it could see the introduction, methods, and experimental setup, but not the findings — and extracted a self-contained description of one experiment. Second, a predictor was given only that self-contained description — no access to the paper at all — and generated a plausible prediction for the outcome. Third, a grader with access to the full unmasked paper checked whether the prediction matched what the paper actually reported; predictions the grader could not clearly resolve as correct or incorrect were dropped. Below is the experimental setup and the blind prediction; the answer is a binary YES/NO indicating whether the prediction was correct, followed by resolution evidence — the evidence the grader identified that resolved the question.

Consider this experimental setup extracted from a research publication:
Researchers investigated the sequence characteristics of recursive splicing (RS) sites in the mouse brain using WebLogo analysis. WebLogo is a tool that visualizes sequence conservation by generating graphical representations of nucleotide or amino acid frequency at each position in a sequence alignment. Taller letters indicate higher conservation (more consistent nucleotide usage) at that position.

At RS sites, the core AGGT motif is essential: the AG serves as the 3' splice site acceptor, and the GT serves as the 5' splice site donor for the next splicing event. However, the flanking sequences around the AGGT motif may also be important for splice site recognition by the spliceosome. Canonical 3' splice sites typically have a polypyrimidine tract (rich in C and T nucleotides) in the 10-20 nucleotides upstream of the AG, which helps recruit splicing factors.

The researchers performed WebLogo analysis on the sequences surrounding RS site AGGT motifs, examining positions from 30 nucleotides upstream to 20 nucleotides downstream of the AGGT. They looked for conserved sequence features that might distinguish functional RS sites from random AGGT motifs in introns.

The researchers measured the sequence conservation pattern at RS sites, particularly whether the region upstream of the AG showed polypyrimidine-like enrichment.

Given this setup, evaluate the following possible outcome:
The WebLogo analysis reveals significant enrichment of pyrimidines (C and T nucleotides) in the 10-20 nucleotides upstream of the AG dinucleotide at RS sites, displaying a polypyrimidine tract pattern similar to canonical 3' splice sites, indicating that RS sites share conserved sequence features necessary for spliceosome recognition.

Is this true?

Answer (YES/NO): YES